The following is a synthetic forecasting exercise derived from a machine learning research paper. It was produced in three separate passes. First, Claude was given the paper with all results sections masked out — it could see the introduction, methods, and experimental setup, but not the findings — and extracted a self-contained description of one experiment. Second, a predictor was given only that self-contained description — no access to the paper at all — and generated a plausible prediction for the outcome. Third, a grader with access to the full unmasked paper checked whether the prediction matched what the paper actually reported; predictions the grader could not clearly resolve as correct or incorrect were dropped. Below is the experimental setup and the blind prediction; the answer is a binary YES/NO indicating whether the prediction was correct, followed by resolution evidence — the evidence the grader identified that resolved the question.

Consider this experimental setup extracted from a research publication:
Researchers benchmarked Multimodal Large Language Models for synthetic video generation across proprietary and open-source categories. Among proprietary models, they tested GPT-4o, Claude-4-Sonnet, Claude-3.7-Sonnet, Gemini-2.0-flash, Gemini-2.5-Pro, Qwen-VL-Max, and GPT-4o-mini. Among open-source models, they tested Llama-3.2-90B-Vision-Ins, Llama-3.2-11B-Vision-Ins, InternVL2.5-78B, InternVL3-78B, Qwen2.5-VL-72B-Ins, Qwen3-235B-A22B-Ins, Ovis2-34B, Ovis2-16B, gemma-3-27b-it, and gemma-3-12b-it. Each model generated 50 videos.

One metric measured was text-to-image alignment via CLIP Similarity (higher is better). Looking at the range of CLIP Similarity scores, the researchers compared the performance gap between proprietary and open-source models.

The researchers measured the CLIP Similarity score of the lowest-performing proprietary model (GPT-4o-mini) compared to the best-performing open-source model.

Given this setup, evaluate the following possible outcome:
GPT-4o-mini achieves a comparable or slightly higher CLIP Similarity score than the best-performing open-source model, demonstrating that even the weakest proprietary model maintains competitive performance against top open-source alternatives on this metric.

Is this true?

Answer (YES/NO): NO